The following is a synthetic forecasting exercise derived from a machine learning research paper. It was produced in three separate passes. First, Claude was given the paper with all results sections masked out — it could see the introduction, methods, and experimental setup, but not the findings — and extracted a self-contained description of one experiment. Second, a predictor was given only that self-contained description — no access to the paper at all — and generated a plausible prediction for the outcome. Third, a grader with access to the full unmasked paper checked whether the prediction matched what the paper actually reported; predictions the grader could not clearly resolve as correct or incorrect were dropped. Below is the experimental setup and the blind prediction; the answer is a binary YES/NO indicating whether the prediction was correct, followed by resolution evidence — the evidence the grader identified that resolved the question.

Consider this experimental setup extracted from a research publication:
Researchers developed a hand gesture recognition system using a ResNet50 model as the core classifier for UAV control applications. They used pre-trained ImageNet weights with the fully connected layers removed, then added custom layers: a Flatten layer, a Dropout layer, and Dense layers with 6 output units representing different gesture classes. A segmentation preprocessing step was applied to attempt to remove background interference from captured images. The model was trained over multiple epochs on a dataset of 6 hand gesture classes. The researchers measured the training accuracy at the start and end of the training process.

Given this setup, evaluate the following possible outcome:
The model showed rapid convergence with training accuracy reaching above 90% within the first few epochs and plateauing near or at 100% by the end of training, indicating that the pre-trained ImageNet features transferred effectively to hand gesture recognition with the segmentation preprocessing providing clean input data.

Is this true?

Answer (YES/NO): NO